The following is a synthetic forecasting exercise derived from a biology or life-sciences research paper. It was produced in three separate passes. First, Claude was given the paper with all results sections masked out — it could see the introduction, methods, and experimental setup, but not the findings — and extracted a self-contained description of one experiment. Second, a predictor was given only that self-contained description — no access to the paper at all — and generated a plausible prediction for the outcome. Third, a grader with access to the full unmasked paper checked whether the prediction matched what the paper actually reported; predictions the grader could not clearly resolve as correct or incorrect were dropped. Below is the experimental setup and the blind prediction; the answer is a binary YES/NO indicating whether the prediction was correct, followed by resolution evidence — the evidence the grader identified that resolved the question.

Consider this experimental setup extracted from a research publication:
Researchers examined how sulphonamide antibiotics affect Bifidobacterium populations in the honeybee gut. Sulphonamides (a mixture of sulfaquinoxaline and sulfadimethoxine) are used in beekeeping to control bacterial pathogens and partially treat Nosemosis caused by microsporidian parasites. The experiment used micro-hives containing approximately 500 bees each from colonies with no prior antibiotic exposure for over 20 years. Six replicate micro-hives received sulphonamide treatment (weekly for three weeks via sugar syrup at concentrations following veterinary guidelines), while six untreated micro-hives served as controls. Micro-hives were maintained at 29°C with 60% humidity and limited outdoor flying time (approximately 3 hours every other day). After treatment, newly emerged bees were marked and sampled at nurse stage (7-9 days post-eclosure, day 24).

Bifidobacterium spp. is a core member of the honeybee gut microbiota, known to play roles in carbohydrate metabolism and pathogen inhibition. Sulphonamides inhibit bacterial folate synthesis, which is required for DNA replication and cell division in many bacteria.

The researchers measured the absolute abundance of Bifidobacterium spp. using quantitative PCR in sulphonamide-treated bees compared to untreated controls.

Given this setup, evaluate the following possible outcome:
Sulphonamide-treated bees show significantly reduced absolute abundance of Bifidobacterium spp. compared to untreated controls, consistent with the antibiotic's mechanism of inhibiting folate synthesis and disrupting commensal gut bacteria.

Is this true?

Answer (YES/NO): NO